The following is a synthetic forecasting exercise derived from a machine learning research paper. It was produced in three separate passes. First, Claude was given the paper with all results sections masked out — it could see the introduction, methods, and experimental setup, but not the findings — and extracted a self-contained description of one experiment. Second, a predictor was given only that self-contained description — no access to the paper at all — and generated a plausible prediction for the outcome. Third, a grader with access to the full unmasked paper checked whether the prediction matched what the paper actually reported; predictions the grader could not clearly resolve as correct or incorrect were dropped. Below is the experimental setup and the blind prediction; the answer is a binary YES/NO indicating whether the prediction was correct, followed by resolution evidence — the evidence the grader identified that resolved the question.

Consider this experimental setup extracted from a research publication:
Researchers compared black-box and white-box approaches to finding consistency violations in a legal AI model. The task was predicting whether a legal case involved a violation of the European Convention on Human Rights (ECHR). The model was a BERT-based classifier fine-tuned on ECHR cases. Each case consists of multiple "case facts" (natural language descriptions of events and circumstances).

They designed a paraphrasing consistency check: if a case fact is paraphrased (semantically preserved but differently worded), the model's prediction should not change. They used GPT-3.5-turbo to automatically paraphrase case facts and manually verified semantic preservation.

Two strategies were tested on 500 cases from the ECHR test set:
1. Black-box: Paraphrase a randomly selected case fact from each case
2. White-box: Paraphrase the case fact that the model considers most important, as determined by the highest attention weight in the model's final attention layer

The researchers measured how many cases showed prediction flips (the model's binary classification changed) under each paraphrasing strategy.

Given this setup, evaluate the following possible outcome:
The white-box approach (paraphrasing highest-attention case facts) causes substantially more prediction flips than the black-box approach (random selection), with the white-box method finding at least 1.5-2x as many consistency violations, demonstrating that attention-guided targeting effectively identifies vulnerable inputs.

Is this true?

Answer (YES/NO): YES